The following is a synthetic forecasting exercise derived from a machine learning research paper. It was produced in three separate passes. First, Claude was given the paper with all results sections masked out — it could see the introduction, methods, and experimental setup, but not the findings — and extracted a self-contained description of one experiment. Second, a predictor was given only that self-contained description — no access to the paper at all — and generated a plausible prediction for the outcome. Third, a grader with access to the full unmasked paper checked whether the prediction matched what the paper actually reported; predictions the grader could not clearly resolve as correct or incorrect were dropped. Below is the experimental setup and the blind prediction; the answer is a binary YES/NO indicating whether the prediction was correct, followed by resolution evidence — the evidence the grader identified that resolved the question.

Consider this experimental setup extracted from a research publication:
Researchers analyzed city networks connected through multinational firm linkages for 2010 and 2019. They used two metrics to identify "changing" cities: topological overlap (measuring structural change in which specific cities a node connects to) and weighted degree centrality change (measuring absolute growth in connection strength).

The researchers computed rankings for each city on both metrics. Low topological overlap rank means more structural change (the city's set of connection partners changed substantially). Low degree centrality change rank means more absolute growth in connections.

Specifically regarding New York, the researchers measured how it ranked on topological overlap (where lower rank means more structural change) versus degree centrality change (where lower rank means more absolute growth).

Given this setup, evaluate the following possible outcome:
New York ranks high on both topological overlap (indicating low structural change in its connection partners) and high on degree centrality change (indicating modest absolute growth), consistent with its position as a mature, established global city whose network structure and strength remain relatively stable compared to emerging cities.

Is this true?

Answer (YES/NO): NO